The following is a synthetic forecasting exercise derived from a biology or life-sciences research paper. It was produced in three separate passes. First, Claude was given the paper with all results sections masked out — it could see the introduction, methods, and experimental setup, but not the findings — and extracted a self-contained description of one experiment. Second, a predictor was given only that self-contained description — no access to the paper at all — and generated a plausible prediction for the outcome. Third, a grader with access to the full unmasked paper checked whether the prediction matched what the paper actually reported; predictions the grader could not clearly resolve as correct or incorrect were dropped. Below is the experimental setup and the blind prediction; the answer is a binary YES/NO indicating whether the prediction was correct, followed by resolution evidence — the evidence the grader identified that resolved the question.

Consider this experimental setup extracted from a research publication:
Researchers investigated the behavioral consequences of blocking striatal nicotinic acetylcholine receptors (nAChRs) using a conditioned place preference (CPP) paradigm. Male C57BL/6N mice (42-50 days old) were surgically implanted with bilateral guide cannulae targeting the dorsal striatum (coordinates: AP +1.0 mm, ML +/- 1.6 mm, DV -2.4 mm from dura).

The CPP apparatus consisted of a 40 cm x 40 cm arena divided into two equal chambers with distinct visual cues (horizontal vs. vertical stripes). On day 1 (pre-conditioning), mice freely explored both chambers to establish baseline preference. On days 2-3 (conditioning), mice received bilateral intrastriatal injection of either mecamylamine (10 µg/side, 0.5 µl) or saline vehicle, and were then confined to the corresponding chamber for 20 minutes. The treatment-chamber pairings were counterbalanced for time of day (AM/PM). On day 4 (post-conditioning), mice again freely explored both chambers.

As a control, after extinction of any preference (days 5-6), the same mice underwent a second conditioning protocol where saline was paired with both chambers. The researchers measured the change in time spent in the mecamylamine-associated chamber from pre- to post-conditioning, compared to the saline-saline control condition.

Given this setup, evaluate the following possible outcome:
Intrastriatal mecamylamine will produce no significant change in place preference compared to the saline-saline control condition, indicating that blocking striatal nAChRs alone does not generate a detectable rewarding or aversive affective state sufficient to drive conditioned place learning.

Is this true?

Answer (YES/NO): NO